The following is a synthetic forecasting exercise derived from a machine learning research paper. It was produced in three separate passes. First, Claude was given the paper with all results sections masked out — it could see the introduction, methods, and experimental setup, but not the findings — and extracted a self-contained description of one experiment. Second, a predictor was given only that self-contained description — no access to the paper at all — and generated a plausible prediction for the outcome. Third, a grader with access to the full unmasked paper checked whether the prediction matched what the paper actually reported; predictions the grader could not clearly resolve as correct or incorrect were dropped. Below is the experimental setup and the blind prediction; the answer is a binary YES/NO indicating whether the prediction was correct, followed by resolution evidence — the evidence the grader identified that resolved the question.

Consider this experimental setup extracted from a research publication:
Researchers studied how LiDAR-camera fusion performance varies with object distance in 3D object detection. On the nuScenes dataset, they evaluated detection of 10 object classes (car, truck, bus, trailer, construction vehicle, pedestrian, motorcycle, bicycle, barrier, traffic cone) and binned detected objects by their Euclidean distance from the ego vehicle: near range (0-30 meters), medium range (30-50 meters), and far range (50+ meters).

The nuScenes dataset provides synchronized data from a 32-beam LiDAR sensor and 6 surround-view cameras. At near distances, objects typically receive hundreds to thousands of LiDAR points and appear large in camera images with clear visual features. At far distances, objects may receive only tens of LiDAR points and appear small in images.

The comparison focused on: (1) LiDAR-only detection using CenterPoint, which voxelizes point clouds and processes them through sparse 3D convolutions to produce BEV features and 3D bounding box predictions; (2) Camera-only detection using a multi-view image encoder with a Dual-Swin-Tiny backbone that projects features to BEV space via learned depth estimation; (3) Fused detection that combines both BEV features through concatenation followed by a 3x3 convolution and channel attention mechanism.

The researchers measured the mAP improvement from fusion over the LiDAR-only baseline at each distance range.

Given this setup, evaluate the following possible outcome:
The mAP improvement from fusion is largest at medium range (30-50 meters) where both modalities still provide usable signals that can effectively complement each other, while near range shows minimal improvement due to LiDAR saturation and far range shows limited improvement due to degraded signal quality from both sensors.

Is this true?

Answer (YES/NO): NO